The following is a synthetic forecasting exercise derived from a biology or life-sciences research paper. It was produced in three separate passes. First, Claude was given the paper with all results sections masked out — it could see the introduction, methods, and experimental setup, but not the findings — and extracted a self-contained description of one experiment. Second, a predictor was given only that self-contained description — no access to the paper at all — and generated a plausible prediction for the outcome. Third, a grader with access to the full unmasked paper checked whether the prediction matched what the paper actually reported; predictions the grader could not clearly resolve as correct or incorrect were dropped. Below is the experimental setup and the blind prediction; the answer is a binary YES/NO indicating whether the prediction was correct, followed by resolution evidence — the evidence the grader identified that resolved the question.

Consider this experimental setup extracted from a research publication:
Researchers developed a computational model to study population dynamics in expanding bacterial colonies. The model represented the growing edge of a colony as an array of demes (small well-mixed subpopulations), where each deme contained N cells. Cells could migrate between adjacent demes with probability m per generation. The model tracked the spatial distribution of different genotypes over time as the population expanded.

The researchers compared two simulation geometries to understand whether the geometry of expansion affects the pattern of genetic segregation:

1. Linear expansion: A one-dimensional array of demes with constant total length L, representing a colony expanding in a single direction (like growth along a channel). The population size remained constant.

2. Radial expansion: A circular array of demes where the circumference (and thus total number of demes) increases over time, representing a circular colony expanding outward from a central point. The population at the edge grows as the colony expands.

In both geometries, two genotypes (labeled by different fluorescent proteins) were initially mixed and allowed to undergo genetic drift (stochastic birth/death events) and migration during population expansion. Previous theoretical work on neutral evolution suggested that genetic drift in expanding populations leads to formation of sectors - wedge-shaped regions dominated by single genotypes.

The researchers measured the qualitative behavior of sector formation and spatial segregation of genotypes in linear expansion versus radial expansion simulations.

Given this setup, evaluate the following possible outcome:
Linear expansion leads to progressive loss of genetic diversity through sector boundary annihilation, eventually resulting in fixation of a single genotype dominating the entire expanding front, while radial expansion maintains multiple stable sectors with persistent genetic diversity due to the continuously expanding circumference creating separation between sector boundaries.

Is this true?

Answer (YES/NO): NO